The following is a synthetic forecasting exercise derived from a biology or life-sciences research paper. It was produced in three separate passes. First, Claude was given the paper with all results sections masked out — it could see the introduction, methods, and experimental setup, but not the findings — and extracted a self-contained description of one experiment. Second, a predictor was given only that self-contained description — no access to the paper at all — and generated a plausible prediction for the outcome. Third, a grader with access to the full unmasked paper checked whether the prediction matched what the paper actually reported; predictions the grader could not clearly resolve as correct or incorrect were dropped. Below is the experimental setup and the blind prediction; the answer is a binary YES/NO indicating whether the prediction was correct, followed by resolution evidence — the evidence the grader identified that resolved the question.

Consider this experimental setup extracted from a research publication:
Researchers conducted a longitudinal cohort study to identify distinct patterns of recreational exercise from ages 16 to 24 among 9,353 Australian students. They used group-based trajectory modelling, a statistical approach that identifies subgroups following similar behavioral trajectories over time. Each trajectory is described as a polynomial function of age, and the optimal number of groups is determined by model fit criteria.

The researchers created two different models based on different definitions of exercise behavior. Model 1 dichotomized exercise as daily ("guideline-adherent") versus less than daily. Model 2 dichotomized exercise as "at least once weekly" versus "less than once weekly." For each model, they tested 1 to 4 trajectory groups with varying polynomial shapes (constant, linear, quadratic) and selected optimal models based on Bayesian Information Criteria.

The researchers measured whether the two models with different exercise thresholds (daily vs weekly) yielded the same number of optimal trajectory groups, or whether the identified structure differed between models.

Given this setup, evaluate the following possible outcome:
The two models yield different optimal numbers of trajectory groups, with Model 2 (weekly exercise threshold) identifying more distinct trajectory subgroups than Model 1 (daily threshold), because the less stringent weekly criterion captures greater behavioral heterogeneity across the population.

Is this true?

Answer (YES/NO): NO